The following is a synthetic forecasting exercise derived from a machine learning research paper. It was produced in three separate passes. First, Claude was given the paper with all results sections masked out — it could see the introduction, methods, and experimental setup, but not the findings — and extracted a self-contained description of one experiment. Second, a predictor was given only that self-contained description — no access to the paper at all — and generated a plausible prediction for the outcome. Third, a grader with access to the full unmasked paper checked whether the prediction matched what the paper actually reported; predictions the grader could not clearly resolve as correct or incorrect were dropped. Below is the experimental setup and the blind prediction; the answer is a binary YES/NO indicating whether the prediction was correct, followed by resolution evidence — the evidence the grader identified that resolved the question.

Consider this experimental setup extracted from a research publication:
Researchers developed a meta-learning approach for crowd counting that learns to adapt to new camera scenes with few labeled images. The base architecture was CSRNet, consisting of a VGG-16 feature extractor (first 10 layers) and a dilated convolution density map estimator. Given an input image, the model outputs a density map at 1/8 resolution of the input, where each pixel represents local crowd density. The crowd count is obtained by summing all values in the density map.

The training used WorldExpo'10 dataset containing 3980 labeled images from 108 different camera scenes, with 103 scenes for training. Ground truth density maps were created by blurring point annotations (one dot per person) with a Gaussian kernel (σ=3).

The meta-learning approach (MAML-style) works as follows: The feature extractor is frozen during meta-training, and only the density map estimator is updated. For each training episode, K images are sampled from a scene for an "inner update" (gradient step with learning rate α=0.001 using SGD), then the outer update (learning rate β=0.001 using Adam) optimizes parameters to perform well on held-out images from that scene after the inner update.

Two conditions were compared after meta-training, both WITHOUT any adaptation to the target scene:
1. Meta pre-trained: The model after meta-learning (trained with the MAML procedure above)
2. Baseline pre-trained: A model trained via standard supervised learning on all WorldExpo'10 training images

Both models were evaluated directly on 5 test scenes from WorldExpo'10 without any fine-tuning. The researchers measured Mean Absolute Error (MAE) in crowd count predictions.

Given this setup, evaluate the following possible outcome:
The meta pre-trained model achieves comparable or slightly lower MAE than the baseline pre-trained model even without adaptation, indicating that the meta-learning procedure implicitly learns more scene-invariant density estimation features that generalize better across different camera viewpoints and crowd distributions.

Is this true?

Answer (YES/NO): YES